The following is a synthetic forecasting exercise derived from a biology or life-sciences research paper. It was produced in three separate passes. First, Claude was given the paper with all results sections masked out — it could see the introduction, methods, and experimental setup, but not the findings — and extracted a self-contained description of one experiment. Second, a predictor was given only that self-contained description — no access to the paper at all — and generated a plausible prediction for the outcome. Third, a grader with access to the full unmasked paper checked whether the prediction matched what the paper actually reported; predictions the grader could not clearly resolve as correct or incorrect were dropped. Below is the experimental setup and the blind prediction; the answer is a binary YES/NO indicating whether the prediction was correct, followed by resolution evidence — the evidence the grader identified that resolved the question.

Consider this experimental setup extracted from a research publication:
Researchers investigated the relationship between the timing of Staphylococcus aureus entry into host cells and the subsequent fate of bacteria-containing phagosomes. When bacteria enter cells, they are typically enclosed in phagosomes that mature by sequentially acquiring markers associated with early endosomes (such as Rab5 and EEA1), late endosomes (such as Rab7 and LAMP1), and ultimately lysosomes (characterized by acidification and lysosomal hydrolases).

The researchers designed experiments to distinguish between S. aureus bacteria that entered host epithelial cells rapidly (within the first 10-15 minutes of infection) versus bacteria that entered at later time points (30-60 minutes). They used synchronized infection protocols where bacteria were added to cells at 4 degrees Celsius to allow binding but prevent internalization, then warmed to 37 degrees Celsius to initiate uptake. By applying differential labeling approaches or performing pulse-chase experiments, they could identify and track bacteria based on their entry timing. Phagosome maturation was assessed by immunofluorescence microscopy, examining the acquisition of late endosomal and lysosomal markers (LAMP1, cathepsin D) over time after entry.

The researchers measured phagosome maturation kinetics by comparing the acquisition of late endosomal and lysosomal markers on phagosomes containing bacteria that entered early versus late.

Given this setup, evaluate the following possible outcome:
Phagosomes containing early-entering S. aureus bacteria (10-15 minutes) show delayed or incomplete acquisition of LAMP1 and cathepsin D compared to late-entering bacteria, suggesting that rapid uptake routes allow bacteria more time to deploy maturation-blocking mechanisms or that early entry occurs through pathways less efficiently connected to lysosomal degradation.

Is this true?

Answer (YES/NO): NO